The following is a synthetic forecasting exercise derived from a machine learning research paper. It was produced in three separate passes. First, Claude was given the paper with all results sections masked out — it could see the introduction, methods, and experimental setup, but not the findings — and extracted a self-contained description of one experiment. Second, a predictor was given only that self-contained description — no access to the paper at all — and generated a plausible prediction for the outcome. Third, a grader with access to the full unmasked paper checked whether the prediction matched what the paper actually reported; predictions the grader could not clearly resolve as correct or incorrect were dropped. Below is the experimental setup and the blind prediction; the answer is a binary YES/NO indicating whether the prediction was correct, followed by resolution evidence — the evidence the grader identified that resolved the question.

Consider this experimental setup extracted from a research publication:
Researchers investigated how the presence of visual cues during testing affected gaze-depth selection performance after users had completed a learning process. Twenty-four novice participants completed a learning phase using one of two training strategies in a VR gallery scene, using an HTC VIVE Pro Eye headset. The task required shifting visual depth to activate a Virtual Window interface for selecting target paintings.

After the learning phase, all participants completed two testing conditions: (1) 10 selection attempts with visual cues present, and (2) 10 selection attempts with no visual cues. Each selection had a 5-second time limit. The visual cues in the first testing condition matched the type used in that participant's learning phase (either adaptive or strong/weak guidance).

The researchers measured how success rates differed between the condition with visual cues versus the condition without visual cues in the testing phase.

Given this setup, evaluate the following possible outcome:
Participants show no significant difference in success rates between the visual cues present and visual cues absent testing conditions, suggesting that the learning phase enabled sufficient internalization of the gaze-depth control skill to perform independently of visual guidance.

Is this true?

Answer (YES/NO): YES